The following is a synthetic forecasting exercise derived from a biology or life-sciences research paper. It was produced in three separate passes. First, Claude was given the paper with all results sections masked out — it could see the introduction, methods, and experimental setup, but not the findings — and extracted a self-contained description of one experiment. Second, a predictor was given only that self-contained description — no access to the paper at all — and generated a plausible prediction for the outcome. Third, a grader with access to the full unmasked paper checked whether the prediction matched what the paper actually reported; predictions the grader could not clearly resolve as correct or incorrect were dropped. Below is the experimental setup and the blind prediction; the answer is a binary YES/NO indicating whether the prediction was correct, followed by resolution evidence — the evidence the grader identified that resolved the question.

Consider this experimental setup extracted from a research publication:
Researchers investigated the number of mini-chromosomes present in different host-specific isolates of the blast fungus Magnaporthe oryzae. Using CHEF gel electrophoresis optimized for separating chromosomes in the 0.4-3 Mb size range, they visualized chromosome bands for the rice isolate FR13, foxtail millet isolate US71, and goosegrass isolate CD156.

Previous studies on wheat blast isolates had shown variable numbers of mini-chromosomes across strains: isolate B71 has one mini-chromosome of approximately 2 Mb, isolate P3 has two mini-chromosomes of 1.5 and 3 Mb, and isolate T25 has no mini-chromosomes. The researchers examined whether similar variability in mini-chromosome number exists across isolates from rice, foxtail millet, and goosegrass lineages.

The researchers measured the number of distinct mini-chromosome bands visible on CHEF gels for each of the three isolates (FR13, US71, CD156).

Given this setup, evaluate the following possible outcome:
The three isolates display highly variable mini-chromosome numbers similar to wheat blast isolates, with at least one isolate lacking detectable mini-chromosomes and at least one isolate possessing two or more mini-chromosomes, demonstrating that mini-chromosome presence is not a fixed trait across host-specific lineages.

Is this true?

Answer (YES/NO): NO